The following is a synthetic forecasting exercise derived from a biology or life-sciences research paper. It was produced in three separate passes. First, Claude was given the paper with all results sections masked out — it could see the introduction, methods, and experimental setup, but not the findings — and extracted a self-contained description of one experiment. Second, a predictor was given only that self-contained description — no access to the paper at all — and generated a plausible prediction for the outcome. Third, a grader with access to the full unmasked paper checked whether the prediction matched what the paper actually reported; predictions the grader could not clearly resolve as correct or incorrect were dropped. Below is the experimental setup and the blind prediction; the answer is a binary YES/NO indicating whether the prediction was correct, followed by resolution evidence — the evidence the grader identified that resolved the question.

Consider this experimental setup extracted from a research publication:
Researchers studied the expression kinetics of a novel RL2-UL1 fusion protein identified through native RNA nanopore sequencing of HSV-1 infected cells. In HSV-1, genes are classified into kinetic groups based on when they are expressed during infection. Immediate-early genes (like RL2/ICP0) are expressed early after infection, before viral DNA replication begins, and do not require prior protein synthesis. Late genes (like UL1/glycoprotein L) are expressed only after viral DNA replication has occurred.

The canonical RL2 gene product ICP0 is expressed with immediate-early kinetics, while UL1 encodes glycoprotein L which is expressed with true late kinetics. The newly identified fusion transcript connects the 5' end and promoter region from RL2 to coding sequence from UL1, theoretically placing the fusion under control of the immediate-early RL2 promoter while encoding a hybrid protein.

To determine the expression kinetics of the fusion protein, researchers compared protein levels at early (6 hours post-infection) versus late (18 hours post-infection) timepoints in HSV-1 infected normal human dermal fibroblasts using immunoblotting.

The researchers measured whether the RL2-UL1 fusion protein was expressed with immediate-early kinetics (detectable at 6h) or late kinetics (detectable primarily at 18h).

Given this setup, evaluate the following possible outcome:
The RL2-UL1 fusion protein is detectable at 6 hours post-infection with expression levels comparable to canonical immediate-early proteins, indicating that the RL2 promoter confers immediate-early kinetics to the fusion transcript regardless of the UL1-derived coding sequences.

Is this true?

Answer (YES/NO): NO